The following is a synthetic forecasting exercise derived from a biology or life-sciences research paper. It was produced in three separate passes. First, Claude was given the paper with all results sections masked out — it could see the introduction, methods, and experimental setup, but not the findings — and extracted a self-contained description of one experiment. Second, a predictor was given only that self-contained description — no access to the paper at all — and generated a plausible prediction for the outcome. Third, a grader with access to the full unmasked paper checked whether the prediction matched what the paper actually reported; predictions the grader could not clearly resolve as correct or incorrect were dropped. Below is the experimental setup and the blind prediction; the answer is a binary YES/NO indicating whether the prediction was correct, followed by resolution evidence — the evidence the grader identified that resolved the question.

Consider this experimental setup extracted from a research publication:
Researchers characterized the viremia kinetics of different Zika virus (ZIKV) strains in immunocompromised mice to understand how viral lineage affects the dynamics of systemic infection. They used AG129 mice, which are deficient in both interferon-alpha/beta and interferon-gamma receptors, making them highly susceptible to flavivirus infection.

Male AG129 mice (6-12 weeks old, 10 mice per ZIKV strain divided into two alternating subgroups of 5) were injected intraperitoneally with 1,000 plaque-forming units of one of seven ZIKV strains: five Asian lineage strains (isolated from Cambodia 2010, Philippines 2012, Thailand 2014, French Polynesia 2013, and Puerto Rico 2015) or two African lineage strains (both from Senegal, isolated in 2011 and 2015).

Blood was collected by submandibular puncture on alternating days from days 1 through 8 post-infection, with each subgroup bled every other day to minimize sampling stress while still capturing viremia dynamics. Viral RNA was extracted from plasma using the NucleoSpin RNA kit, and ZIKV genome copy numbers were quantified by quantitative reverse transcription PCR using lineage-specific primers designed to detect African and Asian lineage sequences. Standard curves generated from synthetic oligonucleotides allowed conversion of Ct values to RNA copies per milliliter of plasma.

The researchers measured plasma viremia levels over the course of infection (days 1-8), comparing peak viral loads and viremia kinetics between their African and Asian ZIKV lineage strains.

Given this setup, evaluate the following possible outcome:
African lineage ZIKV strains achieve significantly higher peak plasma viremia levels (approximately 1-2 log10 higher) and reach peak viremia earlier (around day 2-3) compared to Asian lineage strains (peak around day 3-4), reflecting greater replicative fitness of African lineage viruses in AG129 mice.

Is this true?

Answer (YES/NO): NO